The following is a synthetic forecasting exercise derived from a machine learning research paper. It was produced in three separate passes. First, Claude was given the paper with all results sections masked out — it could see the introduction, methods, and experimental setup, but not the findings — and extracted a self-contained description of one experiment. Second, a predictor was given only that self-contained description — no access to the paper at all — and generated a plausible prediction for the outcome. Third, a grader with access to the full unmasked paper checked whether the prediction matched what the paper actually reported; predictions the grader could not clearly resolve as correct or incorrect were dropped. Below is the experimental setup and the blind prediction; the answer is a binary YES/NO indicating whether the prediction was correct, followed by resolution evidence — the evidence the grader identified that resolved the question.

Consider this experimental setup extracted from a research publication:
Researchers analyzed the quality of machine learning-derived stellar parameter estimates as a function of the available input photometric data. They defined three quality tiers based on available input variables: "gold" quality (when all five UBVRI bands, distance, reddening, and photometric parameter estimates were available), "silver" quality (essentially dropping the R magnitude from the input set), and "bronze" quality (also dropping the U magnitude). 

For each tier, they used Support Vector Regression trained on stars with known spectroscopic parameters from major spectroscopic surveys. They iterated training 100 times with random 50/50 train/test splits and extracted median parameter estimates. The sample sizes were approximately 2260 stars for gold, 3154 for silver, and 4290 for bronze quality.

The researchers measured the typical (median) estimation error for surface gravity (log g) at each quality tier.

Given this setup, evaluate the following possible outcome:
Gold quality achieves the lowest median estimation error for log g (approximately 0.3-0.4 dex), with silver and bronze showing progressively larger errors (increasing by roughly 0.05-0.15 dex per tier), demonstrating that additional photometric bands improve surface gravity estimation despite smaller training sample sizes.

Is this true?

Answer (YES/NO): NO